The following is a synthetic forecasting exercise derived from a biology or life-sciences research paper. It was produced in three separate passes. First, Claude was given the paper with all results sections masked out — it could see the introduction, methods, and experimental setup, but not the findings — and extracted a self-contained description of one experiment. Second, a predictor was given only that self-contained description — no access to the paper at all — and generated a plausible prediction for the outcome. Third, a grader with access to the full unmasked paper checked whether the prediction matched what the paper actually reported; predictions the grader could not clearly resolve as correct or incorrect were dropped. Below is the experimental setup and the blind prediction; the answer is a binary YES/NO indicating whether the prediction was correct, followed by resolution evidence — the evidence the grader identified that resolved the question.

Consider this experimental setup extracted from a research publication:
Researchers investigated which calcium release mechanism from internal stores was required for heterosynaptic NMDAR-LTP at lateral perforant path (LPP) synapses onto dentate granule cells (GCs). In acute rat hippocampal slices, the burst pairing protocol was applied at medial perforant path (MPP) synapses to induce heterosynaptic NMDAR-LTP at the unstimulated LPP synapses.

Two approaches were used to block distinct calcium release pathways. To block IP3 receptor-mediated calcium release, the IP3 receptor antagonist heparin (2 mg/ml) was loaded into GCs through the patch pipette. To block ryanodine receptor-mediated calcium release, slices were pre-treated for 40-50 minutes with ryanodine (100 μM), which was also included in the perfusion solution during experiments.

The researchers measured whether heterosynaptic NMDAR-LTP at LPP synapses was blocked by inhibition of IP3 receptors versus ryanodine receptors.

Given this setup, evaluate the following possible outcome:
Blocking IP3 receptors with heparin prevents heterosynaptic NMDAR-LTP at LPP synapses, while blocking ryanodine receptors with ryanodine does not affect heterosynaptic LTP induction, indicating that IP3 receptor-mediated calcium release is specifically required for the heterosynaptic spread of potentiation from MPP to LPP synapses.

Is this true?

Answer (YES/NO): NO